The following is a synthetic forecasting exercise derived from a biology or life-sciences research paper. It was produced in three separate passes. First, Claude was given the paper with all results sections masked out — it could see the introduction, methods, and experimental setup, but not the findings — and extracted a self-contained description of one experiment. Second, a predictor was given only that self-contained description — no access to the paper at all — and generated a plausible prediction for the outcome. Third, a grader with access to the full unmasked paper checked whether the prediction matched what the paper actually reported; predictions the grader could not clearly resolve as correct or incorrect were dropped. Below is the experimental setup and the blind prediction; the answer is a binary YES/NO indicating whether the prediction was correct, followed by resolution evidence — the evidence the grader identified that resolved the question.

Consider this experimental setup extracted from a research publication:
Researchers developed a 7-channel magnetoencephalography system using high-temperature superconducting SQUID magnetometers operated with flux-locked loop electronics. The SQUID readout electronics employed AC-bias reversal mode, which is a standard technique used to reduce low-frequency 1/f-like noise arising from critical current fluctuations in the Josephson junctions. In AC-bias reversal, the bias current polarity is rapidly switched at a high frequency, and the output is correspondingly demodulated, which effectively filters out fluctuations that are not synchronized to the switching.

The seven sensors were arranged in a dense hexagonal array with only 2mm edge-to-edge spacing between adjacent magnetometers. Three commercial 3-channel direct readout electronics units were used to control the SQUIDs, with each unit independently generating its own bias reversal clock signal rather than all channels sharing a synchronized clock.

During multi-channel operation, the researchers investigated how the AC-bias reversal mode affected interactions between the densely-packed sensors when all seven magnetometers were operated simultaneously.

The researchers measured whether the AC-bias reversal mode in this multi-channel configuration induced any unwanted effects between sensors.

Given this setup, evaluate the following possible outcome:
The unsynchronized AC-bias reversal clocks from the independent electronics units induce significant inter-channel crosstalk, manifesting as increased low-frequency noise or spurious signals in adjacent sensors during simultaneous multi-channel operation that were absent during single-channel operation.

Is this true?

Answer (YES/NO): YES